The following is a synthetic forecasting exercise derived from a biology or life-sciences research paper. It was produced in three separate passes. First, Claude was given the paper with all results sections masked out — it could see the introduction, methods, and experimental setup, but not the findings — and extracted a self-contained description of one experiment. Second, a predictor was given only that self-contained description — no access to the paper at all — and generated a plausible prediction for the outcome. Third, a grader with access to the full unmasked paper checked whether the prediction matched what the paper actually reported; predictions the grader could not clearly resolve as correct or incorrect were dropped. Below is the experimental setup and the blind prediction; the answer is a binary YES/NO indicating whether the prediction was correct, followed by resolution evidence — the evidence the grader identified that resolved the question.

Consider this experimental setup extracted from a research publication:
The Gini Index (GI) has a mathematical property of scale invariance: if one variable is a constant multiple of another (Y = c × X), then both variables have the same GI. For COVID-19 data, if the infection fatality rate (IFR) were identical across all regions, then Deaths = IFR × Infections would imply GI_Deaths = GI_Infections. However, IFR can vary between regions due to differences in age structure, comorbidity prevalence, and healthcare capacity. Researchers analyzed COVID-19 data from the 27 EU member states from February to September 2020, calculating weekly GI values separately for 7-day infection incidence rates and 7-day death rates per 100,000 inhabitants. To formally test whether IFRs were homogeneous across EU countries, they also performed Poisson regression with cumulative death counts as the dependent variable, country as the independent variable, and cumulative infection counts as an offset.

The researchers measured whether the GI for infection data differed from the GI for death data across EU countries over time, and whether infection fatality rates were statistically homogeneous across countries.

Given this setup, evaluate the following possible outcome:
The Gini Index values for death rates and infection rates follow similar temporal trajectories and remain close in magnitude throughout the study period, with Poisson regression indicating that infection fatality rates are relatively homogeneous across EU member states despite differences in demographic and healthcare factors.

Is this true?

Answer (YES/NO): NO